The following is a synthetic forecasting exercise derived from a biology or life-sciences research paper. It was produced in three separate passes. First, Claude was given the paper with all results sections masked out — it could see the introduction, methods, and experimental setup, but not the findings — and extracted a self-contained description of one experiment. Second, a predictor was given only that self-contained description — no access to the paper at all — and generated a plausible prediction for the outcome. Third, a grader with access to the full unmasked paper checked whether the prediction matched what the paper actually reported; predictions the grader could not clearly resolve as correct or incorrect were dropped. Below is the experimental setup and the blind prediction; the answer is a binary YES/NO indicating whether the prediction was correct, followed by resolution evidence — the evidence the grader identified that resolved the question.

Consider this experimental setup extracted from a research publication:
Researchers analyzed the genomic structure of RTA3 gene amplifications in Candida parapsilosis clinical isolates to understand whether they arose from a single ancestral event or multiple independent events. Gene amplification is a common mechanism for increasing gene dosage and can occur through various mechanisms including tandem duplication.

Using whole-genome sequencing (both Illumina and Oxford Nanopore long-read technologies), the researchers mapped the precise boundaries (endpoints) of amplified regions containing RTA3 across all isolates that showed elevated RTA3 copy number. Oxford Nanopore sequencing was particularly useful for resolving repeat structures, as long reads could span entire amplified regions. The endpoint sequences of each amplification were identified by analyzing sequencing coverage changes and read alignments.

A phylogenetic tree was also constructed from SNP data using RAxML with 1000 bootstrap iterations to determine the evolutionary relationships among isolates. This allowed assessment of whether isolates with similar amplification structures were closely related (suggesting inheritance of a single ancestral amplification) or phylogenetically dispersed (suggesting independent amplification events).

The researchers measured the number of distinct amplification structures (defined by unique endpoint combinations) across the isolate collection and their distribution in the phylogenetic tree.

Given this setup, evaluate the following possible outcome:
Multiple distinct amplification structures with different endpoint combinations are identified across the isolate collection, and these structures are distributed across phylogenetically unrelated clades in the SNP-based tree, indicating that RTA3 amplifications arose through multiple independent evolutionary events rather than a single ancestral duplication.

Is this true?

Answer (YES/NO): YES